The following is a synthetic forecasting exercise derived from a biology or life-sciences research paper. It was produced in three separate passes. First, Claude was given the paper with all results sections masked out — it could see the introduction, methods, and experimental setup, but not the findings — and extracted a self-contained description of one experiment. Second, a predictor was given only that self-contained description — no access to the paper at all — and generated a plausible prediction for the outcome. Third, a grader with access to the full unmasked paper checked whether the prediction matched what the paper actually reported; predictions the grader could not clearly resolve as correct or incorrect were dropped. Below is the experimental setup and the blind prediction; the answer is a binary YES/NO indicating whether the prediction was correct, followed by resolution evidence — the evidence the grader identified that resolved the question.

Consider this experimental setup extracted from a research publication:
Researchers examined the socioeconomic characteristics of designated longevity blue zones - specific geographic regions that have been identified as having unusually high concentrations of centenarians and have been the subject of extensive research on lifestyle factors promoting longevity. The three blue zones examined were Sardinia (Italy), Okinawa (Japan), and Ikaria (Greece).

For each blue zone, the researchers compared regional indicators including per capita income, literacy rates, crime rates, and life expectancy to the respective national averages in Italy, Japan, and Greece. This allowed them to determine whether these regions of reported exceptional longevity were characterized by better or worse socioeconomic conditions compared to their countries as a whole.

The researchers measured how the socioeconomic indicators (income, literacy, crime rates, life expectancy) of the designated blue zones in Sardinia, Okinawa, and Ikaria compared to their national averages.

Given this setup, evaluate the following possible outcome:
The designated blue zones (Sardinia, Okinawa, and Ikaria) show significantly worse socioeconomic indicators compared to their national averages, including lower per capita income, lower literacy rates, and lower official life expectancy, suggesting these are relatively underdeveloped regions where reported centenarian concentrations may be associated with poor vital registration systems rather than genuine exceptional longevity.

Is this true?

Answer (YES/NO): YES